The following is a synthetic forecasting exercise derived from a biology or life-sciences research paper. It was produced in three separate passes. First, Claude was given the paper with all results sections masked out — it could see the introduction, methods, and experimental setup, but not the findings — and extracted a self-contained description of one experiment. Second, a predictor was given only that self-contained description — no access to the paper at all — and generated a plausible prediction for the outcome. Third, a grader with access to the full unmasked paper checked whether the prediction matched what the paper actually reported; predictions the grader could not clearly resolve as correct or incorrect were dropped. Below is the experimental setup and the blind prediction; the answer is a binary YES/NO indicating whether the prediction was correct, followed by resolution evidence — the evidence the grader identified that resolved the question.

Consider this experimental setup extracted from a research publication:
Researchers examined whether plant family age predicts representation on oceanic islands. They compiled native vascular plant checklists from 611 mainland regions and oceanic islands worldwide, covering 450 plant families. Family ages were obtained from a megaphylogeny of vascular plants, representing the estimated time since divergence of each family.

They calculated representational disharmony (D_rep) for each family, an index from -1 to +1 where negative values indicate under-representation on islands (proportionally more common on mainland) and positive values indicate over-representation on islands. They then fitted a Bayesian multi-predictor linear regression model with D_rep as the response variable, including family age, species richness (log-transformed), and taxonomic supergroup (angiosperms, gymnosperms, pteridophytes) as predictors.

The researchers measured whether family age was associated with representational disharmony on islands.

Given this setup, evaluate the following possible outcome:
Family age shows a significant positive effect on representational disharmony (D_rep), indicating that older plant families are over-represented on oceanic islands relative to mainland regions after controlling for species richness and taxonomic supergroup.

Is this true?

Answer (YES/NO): NO